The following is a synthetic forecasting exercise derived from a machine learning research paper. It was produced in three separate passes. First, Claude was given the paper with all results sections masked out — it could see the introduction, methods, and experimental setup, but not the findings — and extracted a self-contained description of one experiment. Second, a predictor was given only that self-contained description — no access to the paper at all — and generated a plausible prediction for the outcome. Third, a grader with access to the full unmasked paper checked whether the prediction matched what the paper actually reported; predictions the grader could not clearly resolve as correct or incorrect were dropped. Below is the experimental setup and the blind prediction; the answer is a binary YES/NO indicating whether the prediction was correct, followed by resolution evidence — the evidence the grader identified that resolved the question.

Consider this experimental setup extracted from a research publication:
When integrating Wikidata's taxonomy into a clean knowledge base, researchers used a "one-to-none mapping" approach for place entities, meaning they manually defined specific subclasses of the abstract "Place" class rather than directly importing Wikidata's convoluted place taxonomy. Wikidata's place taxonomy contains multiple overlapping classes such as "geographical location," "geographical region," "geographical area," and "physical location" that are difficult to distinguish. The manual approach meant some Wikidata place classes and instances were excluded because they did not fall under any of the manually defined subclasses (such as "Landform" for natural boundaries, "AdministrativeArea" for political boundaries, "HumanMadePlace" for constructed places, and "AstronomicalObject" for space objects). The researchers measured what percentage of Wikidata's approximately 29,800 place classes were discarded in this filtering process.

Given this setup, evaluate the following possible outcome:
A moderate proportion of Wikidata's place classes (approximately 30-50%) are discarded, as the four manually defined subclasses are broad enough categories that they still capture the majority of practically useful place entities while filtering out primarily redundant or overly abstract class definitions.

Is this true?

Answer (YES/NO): NO